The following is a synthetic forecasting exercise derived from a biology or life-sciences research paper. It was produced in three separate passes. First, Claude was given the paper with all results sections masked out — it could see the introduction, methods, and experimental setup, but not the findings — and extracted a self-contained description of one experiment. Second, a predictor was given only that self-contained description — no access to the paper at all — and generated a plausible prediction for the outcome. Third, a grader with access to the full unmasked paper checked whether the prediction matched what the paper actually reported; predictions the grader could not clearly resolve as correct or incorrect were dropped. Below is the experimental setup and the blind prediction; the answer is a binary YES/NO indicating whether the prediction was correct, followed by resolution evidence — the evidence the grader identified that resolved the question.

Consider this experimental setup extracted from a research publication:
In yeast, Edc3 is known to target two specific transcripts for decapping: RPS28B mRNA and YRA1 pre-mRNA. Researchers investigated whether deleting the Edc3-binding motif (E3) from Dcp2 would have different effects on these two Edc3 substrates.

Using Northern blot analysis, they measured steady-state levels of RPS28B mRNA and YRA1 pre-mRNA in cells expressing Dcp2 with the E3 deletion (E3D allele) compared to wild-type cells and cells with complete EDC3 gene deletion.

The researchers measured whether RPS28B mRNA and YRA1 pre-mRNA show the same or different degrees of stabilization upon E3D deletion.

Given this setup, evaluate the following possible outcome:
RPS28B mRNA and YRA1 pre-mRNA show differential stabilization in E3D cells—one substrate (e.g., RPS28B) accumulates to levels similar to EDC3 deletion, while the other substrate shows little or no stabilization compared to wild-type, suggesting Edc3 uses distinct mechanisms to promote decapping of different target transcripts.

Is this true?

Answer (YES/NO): NO